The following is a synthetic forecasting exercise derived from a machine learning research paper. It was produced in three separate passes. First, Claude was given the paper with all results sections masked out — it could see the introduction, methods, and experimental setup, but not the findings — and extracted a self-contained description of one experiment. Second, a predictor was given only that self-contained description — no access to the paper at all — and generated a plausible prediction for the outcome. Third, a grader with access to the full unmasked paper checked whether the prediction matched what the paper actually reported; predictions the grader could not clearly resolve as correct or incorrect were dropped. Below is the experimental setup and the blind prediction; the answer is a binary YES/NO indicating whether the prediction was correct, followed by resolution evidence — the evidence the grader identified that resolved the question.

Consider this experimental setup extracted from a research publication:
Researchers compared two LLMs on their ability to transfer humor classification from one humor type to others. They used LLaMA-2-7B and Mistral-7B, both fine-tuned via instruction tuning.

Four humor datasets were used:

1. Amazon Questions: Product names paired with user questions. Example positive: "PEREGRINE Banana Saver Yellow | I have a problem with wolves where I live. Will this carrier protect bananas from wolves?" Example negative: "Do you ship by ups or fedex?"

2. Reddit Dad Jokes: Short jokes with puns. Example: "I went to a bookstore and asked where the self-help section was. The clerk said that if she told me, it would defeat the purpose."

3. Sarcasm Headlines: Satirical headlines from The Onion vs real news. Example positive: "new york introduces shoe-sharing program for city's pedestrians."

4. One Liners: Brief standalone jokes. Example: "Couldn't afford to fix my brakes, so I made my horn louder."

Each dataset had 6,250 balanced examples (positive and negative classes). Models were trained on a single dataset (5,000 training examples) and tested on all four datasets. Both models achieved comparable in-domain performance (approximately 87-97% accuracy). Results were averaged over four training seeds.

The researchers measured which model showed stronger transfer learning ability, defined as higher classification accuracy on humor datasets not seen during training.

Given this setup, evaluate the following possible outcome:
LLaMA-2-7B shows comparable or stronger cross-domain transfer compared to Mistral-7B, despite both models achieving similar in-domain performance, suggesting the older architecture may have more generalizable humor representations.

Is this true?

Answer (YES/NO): NO